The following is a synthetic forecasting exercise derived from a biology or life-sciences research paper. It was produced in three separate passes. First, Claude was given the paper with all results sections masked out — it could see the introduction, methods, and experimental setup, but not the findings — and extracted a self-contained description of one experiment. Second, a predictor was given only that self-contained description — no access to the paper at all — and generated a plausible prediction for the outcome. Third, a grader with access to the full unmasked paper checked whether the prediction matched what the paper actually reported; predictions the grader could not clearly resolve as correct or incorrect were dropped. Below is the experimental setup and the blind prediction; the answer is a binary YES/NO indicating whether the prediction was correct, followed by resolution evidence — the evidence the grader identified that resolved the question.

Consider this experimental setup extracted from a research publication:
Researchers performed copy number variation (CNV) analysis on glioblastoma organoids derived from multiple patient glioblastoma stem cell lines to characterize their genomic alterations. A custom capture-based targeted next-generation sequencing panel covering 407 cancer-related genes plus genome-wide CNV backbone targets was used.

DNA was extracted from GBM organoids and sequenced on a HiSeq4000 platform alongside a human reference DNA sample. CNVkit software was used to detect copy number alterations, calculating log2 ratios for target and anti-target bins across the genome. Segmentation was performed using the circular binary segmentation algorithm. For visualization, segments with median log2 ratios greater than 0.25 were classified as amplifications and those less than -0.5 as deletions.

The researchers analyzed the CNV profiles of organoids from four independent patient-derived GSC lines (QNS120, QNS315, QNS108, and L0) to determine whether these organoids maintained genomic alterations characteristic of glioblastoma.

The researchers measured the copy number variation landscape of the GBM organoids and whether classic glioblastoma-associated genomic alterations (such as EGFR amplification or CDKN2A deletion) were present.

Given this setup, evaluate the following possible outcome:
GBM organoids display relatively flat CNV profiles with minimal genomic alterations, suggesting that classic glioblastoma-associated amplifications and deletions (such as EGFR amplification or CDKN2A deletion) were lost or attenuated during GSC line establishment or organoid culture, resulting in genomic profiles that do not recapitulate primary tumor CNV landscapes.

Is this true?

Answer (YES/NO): NO